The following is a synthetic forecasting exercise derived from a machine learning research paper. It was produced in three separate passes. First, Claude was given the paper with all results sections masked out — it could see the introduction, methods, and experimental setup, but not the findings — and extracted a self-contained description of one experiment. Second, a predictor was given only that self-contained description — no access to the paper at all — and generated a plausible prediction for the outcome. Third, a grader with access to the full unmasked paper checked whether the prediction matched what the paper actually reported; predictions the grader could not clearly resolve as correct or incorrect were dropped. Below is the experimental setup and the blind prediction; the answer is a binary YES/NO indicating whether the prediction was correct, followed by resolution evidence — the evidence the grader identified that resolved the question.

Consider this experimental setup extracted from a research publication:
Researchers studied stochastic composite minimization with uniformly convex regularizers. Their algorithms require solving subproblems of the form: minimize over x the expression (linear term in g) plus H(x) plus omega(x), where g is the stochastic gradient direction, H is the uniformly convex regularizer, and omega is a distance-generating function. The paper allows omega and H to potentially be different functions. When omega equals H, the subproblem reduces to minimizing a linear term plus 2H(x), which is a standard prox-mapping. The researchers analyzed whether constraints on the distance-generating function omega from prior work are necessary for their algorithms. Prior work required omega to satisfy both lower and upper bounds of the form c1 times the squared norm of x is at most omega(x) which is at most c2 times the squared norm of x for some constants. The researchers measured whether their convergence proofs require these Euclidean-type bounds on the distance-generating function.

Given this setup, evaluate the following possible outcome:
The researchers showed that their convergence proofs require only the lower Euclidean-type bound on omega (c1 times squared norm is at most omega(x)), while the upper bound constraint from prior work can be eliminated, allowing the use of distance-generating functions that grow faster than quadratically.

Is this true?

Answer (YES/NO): NO